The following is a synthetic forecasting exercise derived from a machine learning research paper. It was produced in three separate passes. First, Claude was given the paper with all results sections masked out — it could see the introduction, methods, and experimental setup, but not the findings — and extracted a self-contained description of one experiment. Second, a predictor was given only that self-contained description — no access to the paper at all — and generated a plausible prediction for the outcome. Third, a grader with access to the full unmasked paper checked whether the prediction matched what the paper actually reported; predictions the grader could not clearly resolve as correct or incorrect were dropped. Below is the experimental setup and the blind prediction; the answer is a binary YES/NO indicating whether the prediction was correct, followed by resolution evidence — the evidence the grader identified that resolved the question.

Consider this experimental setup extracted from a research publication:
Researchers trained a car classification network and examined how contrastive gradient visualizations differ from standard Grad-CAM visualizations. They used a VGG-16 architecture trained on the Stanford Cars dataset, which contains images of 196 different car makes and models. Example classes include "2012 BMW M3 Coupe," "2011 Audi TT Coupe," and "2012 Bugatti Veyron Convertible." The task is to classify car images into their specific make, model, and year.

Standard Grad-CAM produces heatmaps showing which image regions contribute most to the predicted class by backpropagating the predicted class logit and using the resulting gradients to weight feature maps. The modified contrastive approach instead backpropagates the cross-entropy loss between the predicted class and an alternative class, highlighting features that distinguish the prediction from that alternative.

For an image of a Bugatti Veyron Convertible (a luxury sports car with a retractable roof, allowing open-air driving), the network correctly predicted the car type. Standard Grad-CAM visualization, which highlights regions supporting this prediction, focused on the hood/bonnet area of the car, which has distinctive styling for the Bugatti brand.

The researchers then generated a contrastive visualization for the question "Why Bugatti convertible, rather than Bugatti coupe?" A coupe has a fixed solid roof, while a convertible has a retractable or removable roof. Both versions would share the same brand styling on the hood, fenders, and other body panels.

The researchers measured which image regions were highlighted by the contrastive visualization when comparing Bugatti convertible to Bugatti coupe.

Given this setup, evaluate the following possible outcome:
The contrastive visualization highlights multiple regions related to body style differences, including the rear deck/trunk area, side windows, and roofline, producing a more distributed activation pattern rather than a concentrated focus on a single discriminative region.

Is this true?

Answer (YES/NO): NO